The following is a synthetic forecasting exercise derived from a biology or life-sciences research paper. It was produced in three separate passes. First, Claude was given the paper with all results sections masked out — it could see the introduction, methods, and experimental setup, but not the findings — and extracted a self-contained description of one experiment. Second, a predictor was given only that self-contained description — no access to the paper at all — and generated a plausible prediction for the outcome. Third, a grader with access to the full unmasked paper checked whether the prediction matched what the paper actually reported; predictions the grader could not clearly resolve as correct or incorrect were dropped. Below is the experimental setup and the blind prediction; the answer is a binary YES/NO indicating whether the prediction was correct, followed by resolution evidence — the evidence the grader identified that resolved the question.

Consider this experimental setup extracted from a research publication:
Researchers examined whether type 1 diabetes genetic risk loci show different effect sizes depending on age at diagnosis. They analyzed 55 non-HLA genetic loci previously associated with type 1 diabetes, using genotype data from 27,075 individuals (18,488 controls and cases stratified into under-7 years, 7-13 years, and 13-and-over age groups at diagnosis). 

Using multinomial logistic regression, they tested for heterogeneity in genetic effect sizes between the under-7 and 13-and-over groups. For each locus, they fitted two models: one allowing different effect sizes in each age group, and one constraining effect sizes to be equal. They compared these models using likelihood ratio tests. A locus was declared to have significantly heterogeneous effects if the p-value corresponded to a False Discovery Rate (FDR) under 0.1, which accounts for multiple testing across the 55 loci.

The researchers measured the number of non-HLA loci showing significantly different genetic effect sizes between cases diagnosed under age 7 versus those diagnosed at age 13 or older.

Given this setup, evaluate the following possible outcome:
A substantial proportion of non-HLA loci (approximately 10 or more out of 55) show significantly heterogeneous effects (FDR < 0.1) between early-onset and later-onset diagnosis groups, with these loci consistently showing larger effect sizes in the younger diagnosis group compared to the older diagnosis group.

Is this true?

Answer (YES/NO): NO